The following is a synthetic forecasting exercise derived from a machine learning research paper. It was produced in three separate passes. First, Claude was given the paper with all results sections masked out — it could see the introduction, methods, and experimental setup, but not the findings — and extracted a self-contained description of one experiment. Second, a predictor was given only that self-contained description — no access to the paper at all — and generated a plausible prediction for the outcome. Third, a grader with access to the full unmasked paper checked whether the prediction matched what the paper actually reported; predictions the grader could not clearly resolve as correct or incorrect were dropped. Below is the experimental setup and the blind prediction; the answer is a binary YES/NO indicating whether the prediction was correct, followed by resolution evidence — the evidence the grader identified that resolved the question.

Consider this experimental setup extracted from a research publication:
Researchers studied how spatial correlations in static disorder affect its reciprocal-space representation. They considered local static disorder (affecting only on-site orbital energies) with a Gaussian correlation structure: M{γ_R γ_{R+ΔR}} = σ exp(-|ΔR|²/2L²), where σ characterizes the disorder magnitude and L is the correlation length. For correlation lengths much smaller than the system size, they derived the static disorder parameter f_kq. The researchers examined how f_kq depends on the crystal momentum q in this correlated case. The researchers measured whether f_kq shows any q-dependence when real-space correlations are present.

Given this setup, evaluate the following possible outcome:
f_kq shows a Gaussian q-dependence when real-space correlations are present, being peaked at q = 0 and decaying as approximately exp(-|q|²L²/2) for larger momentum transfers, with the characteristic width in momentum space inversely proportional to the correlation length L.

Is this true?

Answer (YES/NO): NO